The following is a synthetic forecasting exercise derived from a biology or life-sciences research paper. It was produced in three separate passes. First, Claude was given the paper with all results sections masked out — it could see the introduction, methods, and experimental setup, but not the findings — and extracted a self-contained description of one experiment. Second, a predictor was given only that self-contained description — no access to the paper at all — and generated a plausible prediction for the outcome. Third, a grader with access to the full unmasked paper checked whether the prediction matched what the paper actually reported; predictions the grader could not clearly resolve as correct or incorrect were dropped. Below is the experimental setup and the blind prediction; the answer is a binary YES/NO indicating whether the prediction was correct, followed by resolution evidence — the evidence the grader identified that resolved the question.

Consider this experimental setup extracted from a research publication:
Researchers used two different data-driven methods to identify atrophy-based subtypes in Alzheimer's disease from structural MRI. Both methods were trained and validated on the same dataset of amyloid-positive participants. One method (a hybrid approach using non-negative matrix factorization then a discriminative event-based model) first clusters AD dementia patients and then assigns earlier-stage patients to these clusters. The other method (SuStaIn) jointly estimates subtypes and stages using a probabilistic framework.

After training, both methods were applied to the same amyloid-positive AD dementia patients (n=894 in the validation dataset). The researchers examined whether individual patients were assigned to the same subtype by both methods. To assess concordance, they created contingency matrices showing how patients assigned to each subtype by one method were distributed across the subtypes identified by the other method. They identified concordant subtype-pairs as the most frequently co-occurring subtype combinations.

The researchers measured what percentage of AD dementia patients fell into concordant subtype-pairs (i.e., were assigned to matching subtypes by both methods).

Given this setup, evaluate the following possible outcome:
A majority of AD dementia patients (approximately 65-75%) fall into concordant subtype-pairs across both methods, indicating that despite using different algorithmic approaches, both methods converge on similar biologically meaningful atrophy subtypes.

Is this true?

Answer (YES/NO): NO